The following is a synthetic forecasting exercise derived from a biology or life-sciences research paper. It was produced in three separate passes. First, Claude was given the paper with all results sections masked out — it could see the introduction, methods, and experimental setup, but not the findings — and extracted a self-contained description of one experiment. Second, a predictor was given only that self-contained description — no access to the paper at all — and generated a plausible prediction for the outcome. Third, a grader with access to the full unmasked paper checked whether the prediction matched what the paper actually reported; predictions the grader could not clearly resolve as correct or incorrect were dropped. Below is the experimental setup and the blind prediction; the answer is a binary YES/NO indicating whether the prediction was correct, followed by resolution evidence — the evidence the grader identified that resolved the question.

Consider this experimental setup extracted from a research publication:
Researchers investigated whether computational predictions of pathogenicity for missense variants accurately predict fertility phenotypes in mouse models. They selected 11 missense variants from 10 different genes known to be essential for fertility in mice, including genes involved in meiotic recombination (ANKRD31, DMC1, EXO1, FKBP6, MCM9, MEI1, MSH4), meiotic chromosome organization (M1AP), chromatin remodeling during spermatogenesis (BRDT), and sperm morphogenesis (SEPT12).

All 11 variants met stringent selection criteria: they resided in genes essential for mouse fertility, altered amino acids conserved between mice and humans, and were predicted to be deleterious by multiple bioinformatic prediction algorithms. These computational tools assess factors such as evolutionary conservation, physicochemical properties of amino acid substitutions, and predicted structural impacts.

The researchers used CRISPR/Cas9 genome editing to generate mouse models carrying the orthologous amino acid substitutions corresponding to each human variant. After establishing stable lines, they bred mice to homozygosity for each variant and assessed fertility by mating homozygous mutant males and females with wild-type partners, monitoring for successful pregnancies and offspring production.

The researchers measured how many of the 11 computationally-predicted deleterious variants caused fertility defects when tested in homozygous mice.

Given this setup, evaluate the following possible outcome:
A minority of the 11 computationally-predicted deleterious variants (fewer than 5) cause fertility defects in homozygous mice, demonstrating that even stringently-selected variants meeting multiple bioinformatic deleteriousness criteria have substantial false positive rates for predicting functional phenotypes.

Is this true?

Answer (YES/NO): YES